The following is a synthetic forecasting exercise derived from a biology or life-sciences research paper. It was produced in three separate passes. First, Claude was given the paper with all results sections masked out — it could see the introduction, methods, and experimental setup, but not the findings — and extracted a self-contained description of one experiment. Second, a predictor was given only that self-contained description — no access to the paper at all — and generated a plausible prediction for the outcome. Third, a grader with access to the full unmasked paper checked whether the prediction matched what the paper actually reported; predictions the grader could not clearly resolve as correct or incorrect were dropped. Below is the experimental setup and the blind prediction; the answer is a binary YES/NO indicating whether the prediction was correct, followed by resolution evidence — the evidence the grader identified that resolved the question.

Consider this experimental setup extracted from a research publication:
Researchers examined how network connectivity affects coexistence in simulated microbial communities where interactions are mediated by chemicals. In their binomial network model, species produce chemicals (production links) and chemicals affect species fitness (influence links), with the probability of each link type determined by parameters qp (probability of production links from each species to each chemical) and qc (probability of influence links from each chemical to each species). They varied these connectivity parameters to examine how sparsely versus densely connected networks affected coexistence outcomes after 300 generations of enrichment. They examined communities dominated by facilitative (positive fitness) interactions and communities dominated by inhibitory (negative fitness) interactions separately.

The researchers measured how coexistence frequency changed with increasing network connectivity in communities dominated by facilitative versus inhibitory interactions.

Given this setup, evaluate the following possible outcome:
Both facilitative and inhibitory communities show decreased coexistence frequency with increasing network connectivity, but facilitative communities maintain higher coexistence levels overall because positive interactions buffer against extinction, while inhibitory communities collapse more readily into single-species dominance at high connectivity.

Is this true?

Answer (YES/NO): NO